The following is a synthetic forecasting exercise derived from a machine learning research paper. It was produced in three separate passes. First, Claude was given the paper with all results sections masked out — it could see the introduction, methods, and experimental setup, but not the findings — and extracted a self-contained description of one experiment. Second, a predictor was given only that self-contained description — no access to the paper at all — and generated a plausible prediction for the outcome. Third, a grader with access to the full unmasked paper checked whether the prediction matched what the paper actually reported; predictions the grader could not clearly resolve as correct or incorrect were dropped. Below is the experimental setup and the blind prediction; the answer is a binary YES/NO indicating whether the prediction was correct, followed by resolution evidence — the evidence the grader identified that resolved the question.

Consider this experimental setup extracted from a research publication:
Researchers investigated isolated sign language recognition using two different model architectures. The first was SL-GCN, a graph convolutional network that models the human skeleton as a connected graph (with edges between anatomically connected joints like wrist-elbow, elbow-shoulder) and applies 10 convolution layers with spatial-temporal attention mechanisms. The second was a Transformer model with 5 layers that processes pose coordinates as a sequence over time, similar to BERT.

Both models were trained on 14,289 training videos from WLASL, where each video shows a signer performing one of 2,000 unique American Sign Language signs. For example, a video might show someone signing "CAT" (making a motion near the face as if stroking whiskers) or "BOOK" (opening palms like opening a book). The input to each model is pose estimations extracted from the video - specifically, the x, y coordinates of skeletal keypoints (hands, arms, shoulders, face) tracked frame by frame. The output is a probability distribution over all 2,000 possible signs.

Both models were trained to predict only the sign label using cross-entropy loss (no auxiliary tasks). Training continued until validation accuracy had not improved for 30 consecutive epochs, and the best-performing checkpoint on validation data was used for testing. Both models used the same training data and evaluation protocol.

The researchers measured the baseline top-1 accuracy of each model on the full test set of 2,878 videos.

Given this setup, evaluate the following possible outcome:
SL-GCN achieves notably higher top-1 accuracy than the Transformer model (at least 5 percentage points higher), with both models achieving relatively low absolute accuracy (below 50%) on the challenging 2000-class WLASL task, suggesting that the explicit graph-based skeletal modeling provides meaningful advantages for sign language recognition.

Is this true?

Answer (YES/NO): YES